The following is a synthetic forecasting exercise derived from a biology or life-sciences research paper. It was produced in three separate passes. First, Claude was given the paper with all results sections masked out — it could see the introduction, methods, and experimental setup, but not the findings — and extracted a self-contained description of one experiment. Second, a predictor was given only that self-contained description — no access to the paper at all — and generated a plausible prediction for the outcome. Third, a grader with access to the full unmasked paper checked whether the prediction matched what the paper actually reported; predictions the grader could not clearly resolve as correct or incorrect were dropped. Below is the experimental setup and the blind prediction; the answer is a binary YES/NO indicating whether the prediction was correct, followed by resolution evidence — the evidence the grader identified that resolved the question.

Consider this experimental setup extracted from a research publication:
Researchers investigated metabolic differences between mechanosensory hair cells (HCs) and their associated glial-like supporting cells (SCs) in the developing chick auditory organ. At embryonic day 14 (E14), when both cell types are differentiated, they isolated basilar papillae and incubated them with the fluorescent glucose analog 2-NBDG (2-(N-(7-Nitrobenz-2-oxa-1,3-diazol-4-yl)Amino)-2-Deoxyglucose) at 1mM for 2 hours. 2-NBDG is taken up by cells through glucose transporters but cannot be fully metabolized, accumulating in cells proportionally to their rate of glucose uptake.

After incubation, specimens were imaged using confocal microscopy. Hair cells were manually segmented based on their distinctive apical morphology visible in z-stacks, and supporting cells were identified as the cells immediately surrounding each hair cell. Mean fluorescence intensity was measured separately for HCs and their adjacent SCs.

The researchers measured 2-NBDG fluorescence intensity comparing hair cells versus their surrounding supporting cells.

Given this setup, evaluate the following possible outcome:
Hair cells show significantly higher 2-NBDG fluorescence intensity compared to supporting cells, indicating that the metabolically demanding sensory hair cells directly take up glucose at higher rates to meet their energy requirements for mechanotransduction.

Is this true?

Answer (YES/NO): NO